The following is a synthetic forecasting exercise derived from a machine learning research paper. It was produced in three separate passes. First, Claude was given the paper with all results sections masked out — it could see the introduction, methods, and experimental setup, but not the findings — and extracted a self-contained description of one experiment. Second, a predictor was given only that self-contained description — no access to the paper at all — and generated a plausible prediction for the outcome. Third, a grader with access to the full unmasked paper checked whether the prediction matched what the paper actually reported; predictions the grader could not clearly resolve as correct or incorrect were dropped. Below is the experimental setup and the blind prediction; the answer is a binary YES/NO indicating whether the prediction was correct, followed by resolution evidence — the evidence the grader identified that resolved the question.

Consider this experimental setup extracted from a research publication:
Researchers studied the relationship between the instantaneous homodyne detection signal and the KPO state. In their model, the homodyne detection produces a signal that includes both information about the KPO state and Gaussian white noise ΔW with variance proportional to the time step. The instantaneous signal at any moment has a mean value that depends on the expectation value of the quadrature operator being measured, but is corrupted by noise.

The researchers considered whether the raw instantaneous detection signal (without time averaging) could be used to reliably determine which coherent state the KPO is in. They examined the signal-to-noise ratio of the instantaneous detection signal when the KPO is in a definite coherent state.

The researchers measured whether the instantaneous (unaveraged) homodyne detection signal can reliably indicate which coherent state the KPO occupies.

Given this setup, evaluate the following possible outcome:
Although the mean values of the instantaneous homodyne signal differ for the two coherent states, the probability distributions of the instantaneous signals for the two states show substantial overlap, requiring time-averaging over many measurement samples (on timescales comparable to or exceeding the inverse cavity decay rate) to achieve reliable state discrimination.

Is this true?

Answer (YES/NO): YES